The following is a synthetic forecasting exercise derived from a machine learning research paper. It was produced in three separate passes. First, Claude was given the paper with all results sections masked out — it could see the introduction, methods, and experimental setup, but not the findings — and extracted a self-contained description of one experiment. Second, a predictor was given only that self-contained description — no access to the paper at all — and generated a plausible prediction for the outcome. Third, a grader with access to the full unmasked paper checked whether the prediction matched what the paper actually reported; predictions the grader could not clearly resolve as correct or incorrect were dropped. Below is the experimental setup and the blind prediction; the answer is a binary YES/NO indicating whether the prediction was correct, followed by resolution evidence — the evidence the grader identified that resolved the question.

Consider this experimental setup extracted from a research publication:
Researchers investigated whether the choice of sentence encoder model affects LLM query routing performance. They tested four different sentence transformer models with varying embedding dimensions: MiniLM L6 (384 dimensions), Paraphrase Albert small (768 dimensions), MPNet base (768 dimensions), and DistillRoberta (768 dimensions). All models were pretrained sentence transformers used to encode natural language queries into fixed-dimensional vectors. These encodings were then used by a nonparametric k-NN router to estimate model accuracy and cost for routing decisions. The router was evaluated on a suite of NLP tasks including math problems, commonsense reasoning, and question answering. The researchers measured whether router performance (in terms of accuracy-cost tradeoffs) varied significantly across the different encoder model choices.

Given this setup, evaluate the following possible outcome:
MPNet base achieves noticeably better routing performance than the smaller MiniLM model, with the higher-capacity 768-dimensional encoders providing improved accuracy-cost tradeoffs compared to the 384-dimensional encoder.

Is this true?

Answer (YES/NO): NO